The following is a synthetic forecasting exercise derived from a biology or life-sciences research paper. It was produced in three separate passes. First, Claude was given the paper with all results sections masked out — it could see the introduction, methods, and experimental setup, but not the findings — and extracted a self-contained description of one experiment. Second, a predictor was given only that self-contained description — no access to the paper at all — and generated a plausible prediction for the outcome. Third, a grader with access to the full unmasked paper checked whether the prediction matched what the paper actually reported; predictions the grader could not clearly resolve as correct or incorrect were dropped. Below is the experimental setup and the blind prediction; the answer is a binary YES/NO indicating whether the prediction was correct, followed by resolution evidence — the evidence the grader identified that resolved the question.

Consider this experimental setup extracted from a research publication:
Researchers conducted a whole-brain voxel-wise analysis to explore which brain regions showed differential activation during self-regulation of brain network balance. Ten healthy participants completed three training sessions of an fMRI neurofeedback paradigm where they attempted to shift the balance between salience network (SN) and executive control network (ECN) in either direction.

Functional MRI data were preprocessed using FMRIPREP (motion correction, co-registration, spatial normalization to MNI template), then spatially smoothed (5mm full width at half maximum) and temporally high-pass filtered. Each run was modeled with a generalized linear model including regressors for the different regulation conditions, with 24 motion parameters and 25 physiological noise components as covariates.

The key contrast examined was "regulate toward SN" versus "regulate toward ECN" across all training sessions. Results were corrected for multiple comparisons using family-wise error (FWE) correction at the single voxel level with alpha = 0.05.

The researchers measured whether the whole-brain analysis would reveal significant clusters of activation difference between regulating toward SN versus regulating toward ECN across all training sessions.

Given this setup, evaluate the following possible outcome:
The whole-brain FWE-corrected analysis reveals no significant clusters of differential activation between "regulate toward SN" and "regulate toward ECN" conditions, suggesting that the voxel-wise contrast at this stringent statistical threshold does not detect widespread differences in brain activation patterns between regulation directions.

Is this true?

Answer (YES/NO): NO